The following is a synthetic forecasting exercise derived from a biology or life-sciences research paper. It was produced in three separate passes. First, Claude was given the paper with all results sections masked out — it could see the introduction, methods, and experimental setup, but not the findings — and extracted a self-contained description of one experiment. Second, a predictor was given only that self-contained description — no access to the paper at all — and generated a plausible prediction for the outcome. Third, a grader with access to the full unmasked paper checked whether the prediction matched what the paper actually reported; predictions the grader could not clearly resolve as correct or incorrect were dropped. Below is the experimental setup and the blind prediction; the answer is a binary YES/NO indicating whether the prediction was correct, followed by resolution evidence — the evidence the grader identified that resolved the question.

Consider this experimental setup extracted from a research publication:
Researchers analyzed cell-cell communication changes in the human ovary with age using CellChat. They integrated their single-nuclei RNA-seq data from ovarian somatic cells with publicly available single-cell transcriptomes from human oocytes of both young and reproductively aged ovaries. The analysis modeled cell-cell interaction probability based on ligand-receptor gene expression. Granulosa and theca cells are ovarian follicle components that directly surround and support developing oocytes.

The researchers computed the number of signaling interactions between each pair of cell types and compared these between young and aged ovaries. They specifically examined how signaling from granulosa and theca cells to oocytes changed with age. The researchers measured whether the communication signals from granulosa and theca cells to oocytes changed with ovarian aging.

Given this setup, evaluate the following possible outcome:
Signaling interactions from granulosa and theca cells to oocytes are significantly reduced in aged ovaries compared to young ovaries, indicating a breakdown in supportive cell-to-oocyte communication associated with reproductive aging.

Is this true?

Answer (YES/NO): YES